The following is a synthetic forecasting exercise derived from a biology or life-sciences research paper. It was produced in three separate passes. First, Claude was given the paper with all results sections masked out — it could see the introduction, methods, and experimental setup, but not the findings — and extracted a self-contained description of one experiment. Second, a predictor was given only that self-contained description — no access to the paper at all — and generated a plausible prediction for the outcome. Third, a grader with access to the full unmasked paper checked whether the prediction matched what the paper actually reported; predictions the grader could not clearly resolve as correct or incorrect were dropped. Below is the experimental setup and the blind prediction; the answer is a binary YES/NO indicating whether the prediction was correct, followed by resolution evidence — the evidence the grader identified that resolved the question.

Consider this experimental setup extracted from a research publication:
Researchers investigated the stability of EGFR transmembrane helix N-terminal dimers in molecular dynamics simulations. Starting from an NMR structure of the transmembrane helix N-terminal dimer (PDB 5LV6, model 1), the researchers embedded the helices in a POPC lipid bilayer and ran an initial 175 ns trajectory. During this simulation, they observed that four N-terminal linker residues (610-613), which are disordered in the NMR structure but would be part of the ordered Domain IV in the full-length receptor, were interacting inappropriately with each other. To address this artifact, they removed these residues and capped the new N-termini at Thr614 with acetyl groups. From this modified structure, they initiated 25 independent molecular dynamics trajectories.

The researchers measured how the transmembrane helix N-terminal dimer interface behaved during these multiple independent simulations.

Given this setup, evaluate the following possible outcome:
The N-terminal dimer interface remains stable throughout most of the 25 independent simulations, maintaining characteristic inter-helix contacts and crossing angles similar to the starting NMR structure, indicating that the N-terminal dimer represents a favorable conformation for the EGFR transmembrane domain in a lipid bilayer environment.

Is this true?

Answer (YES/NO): YES